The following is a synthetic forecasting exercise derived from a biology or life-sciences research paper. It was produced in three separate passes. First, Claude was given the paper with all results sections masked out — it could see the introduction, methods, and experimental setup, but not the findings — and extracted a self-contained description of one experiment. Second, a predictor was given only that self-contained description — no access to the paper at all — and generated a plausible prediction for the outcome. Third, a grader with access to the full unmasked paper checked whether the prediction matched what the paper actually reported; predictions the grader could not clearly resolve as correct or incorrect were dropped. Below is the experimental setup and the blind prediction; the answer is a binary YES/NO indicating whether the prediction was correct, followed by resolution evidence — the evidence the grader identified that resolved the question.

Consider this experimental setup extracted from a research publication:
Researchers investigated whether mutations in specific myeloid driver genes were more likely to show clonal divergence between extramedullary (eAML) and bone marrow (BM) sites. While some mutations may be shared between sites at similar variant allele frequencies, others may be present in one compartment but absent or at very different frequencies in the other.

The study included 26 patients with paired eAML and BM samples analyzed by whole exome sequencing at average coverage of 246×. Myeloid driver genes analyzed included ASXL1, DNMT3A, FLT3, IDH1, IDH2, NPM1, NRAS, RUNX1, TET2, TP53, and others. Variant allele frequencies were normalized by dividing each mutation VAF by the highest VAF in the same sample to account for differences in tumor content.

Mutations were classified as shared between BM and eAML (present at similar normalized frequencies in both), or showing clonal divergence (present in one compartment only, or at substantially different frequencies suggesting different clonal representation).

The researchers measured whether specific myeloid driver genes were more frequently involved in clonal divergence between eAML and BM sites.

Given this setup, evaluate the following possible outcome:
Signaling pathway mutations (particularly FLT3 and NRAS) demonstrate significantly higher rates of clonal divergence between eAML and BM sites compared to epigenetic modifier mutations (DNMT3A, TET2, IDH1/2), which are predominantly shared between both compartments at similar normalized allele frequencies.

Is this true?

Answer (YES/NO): NO